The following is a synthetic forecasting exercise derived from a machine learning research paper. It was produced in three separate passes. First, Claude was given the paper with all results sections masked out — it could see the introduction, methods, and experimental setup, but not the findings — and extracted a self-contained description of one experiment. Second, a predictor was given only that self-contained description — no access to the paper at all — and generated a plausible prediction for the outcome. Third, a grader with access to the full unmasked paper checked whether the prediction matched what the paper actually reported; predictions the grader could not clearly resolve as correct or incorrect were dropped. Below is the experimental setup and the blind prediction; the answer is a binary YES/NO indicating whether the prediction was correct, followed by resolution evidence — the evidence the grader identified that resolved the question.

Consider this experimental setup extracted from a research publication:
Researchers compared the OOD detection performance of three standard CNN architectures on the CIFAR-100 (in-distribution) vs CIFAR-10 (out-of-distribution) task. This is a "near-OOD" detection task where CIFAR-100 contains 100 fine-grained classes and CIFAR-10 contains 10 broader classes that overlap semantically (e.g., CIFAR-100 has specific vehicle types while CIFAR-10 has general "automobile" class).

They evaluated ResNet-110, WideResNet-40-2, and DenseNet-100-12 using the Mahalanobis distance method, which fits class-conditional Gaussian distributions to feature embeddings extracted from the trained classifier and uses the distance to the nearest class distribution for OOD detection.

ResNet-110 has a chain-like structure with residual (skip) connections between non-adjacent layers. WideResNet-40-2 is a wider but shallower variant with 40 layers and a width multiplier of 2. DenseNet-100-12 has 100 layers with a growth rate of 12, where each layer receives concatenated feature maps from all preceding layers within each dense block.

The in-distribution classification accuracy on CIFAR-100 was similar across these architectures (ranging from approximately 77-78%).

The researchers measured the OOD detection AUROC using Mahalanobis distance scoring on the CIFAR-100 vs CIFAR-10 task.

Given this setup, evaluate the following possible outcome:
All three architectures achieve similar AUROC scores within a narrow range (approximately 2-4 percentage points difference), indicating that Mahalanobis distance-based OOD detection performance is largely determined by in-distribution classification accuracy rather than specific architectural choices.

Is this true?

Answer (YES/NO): NO